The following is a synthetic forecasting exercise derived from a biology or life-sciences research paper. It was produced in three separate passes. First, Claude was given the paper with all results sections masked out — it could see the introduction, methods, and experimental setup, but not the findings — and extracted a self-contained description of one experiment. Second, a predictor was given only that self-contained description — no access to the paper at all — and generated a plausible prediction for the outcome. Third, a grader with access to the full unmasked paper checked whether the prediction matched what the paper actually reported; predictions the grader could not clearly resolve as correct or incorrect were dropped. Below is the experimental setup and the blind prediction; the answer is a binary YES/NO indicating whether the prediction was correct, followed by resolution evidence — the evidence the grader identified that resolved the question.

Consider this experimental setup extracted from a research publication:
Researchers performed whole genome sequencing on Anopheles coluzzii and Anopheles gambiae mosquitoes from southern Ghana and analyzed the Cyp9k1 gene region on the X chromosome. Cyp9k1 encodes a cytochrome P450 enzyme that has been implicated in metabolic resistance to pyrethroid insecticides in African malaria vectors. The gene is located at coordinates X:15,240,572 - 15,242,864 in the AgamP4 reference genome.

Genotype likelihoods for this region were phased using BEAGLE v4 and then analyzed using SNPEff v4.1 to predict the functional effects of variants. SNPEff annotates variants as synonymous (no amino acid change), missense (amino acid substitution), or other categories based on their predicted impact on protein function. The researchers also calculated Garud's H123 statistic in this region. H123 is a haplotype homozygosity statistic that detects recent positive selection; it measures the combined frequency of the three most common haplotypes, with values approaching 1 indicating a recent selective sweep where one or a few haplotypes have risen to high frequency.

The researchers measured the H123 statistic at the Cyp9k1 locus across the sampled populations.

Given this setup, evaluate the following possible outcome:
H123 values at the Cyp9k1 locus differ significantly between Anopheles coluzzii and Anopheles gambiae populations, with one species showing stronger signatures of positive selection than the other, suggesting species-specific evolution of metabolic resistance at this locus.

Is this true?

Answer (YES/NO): NO